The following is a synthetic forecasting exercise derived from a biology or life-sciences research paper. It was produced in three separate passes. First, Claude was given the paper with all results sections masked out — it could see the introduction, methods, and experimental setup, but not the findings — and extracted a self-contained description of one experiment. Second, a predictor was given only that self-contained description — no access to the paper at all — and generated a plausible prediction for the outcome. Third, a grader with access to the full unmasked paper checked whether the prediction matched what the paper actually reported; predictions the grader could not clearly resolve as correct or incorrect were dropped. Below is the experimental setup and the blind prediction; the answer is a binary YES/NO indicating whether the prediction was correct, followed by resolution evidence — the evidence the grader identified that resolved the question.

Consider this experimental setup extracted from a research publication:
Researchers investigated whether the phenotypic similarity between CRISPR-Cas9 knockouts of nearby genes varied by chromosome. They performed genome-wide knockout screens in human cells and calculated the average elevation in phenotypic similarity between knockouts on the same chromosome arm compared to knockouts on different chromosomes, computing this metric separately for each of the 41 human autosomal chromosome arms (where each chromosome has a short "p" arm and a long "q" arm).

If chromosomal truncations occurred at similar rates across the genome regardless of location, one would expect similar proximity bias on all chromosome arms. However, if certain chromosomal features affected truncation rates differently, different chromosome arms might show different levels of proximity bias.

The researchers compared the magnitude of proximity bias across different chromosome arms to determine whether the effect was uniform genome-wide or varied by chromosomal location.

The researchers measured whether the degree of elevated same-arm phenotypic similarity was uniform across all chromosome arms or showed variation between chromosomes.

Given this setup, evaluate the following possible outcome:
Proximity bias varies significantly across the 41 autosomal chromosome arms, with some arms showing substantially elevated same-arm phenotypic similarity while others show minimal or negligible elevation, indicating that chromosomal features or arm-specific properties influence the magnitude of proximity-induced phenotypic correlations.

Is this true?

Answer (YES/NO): NO